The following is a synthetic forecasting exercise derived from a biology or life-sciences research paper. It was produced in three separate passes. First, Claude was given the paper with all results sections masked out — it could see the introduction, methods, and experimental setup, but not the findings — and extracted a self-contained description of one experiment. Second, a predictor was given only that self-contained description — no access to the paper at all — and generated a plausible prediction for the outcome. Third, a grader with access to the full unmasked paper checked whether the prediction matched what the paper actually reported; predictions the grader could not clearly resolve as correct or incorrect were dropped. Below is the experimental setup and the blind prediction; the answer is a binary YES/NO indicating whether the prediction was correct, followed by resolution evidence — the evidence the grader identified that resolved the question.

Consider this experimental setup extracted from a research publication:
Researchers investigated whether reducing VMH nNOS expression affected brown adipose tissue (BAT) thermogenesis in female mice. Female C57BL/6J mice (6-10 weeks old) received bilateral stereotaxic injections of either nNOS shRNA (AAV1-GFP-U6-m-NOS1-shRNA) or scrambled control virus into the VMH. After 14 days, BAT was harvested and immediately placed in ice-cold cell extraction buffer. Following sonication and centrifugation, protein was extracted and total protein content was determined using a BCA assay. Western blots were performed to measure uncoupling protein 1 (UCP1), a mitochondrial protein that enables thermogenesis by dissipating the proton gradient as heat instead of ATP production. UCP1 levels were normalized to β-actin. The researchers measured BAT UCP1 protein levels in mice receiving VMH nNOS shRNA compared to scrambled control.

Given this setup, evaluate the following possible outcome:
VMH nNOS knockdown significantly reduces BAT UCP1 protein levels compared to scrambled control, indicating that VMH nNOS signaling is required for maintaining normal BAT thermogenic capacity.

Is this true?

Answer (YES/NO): NO